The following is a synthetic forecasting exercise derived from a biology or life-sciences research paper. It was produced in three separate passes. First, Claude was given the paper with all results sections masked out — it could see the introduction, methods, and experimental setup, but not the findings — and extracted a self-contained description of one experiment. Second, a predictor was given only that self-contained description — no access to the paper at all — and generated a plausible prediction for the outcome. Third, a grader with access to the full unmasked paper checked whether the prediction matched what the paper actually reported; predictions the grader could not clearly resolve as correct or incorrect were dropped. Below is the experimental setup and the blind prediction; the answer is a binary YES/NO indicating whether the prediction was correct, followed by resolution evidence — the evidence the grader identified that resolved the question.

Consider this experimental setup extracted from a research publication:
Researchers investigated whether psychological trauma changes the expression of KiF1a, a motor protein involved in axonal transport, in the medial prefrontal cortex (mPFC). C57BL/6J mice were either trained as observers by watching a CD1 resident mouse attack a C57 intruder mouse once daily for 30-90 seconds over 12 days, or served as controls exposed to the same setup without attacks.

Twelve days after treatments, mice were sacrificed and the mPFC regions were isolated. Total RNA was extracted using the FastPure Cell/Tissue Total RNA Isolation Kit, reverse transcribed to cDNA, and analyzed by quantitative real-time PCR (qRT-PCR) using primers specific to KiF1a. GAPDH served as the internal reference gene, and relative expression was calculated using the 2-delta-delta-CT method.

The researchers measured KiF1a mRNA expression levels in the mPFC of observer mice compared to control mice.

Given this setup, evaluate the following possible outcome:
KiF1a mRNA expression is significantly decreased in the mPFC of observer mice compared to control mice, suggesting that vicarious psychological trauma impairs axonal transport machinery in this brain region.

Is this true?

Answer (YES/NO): NO